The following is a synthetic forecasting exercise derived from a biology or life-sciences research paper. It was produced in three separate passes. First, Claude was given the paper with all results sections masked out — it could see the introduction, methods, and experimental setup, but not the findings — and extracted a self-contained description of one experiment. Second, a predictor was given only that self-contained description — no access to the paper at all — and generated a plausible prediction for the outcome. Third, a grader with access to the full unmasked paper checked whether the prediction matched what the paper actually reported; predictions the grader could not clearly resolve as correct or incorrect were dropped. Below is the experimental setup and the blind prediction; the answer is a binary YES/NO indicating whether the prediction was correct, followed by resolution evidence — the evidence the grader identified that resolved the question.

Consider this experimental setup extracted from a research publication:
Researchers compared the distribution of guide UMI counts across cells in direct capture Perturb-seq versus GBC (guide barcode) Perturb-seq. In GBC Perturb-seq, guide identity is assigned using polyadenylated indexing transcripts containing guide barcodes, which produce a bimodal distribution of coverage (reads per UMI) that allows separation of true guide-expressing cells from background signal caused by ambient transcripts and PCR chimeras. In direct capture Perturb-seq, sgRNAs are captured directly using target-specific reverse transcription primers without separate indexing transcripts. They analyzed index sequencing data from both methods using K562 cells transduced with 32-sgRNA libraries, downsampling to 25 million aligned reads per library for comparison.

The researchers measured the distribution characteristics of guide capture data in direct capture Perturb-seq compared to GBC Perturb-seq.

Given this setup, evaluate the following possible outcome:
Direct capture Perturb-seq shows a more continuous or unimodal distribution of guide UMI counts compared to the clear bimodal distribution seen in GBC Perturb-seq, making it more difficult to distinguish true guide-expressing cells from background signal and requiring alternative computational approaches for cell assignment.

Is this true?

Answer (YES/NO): NO